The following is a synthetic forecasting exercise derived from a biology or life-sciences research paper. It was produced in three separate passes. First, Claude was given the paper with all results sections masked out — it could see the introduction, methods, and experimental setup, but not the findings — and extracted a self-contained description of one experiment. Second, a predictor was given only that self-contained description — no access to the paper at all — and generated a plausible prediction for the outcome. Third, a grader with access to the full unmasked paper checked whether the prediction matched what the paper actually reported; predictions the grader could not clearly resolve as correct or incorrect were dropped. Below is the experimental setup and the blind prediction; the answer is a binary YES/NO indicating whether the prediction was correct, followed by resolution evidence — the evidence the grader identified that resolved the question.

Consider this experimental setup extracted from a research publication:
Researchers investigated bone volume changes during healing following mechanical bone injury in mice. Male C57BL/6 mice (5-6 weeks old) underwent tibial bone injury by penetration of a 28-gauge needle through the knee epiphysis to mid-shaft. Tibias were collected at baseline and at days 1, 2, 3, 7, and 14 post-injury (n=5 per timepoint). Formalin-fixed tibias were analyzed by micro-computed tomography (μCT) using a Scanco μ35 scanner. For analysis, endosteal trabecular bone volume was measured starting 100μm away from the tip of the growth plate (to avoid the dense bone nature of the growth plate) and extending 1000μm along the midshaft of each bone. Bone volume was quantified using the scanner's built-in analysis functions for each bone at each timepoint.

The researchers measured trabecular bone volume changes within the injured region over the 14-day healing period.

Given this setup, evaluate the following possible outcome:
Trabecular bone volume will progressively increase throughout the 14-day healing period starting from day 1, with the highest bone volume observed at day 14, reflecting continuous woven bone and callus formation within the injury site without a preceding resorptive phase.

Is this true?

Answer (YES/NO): NO